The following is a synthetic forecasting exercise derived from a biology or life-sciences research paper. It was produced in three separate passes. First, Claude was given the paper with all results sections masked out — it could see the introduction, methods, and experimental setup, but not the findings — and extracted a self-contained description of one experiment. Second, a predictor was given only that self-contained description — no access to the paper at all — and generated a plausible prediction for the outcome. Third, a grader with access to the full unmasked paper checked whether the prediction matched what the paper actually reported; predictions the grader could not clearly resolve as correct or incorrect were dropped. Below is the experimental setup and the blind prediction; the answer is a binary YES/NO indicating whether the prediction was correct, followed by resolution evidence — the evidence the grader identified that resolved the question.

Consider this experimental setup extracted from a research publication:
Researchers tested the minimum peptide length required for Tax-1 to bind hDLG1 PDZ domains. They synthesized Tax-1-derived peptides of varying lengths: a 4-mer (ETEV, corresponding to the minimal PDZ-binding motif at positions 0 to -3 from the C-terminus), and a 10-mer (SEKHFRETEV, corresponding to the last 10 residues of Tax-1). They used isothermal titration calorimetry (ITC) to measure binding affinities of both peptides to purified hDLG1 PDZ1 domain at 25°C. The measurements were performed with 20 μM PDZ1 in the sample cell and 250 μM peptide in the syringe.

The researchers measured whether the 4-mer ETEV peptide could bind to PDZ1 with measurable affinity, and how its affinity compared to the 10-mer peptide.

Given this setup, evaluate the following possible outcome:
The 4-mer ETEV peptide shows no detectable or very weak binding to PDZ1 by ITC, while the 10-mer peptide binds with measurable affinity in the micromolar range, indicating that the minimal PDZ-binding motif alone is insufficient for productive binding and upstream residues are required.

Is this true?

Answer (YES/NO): NO